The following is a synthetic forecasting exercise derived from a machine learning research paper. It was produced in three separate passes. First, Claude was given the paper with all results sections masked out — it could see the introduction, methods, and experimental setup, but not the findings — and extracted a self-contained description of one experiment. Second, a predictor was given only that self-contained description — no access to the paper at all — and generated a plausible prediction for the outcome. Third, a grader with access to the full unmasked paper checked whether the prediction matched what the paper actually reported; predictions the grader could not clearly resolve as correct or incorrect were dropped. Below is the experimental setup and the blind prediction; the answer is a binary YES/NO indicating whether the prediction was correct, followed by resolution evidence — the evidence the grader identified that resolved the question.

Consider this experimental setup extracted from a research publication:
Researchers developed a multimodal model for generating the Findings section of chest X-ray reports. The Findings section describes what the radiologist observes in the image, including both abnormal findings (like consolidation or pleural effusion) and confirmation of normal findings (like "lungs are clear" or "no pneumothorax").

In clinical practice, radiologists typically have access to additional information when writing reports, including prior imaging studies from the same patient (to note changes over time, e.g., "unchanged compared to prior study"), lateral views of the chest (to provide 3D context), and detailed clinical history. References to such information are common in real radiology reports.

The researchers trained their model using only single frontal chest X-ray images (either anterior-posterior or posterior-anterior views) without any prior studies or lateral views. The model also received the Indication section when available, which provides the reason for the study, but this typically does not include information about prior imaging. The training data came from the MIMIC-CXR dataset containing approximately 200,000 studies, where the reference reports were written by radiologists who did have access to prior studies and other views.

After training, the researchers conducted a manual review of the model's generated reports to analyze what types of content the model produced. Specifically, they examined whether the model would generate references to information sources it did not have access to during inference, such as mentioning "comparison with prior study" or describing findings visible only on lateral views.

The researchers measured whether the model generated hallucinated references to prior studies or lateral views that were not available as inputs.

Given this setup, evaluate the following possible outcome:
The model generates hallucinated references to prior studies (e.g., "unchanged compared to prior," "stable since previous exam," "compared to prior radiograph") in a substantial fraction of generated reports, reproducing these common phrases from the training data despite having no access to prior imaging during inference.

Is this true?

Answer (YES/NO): YES